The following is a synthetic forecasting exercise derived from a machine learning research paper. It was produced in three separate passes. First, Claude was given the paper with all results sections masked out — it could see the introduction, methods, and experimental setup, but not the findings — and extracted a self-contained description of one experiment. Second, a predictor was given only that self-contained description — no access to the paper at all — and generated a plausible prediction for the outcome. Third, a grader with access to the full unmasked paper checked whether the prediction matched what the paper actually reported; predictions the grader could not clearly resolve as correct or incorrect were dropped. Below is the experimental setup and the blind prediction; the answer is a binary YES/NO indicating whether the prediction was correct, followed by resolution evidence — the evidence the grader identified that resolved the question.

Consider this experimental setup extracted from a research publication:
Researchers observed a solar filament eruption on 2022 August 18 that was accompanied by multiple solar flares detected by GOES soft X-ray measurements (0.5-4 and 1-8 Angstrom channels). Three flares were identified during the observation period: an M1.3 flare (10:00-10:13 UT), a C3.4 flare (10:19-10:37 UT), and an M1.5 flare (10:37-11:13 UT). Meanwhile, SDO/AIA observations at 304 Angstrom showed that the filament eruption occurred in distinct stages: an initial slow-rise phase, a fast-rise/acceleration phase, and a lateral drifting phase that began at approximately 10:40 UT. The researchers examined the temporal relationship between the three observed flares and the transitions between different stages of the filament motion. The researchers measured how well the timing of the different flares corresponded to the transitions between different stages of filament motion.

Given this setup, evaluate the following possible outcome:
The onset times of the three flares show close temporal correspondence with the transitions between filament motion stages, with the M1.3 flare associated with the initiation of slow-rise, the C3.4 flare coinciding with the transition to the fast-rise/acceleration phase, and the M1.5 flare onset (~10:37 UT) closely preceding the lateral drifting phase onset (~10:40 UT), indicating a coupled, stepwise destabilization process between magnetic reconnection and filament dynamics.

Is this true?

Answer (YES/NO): YES